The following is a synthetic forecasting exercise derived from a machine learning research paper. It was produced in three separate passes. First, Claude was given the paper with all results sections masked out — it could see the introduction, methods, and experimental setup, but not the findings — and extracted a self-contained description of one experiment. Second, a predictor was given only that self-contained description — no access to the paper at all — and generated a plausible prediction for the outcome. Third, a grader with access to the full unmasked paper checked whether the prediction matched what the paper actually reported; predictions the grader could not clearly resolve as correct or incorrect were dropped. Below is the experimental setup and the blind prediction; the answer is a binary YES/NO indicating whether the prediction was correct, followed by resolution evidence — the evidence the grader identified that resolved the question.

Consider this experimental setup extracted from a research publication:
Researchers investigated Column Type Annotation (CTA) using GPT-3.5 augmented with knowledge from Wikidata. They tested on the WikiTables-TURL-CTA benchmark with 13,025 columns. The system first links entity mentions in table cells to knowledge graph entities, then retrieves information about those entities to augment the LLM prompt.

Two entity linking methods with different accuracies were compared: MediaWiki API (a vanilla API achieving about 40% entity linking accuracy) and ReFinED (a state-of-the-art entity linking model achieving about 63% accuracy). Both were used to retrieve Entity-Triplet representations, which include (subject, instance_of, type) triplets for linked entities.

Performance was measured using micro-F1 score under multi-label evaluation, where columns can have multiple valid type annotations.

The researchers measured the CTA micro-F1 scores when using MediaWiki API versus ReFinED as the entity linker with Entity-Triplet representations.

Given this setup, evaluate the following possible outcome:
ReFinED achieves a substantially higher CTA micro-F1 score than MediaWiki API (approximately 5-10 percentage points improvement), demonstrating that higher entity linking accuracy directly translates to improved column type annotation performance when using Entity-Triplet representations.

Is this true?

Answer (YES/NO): NO